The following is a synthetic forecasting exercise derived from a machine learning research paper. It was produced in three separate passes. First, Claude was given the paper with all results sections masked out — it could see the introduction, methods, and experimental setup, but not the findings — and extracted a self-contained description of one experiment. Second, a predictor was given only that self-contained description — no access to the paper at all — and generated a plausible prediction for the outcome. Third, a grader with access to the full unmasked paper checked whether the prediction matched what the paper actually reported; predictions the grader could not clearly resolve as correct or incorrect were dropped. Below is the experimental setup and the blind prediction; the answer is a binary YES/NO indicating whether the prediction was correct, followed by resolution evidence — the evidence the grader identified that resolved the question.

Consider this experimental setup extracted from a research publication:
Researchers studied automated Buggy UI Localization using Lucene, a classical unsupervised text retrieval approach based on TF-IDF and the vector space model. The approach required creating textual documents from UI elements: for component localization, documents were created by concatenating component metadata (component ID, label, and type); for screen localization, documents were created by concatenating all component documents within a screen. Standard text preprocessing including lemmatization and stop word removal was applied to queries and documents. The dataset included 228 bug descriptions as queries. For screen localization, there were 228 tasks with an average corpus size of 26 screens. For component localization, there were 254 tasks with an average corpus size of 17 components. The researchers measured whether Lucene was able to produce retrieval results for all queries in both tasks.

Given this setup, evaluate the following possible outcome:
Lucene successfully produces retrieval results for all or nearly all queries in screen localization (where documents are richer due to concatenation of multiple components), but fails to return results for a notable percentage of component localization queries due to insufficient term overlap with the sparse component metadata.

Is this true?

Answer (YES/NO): YES